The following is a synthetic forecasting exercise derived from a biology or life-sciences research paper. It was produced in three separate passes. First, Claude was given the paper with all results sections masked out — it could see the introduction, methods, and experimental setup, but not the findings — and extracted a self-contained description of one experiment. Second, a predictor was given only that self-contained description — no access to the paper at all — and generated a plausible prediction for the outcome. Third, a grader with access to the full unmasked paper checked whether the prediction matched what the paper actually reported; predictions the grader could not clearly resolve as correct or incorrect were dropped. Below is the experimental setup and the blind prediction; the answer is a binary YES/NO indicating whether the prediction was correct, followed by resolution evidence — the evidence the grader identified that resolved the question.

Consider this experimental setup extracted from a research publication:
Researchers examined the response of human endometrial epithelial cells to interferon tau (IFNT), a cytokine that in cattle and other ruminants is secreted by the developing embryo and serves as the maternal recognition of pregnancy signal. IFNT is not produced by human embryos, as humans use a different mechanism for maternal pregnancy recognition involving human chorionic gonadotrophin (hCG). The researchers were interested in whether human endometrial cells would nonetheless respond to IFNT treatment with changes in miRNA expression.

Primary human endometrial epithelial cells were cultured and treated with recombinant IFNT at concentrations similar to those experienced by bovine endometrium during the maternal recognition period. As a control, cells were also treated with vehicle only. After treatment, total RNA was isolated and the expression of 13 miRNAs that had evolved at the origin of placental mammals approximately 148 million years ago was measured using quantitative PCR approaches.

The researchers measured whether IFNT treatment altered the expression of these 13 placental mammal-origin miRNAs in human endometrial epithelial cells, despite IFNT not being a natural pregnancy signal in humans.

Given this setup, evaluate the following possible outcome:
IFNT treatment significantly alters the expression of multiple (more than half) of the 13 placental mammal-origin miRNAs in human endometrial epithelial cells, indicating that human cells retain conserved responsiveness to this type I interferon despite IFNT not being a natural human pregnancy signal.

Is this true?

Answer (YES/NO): NO